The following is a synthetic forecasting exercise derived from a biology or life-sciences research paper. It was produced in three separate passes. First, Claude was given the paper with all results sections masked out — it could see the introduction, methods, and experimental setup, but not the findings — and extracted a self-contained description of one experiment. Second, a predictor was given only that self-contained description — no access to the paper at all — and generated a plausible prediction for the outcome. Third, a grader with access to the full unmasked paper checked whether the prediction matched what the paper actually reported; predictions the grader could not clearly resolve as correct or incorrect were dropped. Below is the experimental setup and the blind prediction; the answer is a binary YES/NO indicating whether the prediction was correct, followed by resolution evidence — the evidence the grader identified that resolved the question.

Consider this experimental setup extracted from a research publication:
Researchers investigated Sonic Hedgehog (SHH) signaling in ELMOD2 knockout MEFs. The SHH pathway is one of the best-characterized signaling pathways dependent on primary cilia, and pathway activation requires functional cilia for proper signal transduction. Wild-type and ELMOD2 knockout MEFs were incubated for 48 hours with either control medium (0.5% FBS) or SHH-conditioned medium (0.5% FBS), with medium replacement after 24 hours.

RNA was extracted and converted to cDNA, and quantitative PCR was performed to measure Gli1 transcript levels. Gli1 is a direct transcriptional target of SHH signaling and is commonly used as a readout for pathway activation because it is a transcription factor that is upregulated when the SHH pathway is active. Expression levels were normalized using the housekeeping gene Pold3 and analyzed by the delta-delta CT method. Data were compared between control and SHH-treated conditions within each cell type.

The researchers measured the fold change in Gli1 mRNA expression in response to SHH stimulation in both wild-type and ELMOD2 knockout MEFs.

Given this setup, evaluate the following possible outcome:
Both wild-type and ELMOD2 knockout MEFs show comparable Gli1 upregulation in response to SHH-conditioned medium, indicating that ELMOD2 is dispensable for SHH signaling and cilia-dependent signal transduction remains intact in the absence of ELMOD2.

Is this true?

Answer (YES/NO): NO